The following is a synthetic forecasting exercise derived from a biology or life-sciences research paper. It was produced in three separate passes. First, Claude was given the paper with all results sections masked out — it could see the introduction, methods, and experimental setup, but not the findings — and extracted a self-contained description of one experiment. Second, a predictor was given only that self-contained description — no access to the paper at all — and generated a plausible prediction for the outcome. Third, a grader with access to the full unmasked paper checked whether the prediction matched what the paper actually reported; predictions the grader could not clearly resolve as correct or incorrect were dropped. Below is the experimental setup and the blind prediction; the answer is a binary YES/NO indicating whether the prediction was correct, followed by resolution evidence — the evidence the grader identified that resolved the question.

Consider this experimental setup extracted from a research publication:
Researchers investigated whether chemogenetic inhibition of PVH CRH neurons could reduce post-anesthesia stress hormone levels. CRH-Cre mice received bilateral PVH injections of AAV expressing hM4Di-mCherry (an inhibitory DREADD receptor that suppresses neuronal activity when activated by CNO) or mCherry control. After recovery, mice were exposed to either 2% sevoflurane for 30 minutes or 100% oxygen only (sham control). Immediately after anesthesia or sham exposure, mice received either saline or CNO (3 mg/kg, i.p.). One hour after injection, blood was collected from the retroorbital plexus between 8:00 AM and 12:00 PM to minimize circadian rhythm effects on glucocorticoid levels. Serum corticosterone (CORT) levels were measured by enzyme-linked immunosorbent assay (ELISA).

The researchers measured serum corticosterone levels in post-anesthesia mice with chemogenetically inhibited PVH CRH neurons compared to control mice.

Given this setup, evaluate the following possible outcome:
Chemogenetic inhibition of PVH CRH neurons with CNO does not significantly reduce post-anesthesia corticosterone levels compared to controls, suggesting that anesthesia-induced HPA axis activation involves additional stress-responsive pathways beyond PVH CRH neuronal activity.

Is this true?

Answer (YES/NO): NO